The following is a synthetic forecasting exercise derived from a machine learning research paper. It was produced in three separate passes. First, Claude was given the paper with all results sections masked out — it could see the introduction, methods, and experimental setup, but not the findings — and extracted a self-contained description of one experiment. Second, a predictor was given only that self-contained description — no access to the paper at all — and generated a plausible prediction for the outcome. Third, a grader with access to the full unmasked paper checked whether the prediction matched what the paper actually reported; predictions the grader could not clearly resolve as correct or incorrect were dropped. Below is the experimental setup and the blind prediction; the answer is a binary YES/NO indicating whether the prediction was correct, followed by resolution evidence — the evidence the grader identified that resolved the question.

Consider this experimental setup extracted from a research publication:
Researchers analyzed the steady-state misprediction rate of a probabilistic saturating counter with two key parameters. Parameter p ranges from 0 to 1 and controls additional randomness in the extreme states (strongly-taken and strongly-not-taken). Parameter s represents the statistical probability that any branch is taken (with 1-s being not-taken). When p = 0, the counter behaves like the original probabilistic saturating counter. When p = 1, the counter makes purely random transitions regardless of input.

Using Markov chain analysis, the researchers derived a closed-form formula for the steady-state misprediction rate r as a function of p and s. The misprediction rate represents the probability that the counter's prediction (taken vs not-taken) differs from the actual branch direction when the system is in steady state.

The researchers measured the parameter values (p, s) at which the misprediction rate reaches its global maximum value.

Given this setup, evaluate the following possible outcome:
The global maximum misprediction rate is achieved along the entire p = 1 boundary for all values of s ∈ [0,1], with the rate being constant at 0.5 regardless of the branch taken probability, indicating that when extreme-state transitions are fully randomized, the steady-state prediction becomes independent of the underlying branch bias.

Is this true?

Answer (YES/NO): NO